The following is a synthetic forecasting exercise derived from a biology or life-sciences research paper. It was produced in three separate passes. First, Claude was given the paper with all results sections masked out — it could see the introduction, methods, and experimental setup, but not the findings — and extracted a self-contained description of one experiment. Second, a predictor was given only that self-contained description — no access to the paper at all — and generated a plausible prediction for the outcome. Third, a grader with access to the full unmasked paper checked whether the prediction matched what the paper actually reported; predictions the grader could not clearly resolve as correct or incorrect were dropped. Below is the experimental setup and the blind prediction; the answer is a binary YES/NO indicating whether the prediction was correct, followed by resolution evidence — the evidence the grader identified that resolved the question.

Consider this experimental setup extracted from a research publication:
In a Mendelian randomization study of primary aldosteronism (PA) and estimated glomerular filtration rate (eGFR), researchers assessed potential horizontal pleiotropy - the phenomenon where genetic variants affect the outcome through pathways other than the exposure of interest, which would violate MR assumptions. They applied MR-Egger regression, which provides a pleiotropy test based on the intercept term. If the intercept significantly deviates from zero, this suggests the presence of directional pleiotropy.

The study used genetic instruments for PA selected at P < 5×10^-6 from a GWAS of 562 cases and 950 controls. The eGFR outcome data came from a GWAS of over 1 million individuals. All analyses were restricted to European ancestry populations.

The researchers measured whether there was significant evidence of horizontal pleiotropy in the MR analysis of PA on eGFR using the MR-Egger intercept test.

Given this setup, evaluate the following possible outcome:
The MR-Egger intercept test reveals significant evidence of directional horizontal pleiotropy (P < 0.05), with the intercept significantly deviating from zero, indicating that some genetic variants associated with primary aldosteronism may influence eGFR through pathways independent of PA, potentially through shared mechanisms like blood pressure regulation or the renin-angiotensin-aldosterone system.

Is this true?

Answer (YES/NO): NO